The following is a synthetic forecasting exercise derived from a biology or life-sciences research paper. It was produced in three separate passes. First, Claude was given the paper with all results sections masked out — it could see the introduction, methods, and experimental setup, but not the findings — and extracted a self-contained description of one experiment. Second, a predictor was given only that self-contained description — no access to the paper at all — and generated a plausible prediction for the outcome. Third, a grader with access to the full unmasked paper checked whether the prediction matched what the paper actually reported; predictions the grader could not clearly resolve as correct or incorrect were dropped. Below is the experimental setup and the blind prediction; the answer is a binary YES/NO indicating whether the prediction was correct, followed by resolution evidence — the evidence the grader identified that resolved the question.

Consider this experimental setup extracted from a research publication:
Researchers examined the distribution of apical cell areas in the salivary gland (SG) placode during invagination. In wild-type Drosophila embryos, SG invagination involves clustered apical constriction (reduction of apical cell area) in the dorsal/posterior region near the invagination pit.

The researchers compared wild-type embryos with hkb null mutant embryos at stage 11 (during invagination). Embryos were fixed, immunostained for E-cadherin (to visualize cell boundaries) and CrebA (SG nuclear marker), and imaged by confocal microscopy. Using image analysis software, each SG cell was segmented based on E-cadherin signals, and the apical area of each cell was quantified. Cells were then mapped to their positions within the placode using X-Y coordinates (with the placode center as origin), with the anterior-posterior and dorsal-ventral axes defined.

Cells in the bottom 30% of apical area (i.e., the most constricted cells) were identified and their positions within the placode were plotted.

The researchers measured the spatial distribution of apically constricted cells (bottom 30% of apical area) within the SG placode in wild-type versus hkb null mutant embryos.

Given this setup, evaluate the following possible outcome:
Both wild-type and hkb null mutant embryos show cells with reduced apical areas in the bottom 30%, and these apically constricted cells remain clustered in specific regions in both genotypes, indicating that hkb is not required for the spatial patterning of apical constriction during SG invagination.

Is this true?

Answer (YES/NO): NO